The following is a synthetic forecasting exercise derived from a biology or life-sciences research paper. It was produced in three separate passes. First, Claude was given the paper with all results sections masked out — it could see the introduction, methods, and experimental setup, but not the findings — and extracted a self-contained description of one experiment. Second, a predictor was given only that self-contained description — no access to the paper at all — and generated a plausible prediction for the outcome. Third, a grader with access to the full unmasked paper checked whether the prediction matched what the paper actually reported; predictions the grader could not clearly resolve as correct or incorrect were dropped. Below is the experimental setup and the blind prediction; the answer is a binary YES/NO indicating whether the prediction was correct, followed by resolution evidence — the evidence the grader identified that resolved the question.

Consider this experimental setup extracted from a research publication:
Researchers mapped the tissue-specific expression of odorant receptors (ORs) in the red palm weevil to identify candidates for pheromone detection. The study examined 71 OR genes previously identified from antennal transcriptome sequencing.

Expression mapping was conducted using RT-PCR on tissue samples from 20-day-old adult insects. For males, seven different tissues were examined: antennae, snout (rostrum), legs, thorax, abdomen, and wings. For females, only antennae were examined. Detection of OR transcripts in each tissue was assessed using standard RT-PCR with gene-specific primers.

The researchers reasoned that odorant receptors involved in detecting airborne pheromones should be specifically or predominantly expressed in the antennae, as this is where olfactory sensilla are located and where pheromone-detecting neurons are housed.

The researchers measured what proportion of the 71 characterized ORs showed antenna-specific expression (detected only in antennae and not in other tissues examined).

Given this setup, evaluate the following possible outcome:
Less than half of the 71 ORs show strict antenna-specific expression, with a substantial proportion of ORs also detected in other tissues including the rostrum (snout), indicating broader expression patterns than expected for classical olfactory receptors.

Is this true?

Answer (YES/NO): YES